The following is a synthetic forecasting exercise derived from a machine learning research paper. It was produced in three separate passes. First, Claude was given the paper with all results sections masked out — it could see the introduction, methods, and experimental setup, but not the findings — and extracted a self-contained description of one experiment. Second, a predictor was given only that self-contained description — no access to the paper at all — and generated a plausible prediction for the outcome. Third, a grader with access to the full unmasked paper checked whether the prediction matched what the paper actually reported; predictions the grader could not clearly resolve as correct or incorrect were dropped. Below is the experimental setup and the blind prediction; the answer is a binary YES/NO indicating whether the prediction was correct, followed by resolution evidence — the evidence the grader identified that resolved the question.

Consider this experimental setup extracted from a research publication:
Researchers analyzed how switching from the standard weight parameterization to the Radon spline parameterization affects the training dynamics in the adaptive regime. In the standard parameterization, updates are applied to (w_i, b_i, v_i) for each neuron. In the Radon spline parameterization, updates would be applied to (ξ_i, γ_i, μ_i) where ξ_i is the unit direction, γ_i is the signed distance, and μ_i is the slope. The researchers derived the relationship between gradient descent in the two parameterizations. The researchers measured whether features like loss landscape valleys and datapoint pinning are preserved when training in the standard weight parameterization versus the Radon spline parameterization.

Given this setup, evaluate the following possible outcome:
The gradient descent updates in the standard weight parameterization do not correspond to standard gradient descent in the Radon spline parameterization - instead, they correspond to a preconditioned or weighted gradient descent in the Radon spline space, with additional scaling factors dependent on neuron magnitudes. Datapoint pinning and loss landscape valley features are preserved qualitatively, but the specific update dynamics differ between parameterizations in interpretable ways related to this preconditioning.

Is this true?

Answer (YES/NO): YES